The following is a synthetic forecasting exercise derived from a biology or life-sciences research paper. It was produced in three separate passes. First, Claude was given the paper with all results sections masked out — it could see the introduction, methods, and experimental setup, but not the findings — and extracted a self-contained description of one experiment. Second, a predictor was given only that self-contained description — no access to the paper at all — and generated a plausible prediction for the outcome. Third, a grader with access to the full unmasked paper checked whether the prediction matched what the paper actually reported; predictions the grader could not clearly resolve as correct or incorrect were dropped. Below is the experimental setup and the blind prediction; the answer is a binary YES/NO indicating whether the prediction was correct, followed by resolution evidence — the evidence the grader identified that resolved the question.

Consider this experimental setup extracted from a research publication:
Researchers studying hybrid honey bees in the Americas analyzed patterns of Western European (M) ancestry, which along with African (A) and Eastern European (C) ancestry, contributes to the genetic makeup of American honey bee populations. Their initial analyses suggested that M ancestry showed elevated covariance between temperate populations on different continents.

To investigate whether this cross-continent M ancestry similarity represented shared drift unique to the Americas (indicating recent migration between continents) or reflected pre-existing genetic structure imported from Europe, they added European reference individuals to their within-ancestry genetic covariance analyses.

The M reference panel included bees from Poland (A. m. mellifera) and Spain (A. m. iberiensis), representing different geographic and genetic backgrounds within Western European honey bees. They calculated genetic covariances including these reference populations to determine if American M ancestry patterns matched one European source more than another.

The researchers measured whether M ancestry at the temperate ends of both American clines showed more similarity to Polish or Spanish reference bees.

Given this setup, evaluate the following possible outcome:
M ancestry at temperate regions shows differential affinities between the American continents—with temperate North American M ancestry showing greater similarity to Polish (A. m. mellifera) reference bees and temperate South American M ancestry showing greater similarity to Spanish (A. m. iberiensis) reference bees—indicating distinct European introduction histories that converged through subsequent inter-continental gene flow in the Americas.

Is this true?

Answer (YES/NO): NO